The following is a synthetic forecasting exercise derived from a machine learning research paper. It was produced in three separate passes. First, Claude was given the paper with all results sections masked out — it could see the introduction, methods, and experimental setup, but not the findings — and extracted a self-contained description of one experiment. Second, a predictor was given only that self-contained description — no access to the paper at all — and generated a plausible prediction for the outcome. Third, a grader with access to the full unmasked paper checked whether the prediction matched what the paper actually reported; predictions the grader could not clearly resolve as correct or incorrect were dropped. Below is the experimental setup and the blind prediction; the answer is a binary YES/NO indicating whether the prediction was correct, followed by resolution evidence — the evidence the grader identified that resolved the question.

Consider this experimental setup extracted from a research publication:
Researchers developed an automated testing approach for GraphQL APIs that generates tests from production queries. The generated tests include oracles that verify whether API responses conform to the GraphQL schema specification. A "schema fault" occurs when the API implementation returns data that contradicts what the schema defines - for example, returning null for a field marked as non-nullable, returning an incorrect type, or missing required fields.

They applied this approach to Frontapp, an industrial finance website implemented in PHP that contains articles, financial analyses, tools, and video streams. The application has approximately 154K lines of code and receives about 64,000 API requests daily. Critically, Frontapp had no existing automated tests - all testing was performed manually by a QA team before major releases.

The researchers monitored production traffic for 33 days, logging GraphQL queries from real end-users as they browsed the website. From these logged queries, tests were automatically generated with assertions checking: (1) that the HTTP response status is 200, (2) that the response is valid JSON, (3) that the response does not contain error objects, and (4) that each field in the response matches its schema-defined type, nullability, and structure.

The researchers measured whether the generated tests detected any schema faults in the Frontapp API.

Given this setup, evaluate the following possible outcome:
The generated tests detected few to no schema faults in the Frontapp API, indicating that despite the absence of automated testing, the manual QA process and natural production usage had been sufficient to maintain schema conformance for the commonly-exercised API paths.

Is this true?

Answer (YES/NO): NO